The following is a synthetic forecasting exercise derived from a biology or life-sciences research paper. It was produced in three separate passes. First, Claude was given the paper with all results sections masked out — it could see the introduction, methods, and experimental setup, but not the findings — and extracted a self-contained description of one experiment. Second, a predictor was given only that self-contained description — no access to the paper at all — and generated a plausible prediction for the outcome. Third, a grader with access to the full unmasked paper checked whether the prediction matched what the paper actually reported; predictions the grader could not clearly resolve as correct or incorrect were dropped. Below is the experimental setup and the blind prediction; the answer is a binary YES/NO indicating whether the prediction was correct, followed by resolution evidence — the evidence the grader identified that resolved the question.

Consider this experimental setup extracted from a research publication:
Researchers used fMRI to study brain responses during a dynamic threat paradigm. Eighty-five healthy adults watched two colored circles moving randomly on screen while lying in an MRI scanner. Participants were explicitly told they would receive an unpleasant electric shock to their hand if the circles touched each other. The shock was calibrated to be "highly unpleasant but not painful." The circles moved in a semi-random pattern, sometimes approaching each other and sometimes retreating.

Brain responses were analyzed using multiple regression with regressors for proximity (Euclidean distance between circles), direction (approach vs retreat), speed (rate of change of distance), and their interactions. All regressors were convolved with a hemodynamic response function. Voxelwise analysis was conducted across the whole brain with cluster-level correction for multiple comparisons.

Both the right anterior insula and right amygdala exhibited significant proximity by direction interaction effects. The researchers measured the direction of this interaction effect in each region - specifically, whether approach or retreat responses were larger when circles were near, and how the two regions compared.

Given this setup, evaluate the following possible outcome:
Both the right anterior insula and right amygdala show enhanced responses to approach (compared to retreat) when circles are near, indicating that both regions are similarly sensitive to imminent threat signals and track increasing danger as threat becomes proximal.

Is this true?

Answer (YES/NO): NO